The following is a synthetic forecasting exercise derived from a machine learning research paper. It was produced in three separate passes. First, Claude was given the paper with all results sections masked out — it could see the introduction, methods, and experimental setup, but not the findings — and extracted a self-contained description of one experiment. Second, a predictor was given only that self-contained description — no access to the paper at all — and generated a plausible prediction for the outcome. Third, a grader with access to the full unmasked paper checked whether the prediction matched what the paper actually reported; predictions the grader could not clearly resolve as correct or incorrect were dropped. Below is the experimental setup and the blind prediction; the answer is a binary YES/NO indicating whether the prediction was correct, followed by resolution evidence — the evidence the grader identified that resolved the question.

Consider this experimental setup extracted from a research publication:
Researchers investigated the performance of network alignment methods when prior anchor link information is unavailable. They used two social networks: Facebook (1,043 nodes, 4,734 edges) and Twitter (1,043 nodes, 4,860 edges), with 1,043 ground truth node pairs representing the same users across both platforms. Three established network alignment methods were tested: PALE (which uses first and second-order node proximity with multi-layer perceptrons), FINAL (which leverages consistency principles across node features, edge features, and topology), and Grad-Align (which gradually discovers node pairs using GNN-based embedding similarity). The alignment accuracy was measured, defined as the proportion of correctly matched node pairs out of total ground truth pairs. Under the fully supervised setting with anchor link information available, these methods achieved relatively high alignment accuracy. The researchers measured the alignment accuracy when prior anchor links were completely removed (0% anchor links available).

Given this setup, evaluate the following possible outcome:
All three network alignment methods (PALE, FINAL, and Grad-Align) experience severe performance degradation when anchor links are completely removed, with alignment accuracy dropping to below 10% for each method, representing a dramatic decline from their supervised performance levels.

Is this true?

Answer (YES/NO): YES